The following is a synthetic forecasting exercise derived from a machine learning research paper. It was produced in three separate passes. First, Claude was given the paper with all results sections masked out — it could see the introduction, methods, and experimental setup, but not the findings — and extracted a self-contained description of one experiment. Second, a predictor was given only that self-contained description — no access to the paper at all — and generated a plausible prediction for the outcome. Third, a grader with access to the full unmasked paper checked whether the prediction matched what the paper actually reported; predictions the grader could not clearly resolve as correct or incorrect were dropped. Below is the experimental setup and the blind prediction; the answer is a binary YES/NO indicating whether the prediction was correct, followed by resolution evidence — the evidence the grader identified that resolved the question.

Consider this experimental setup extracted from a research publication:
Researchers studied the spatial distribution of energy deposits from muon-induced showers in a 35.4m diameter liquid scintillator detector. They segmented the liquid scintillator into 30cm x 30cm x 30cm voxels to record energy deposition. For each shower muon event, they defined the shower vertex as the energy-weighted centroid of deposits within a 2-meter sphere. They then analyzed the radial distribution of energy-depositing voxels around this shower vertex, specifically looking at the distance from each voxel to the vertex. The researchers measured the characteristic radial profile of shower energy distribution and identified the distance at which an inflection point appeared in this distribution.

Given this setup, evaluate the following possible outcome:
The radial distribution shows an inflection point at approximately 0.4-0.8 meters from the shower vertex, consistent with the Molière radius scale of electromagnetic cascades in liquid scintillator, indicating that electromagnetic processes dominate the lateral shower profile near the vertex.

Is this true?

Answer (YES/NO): NO